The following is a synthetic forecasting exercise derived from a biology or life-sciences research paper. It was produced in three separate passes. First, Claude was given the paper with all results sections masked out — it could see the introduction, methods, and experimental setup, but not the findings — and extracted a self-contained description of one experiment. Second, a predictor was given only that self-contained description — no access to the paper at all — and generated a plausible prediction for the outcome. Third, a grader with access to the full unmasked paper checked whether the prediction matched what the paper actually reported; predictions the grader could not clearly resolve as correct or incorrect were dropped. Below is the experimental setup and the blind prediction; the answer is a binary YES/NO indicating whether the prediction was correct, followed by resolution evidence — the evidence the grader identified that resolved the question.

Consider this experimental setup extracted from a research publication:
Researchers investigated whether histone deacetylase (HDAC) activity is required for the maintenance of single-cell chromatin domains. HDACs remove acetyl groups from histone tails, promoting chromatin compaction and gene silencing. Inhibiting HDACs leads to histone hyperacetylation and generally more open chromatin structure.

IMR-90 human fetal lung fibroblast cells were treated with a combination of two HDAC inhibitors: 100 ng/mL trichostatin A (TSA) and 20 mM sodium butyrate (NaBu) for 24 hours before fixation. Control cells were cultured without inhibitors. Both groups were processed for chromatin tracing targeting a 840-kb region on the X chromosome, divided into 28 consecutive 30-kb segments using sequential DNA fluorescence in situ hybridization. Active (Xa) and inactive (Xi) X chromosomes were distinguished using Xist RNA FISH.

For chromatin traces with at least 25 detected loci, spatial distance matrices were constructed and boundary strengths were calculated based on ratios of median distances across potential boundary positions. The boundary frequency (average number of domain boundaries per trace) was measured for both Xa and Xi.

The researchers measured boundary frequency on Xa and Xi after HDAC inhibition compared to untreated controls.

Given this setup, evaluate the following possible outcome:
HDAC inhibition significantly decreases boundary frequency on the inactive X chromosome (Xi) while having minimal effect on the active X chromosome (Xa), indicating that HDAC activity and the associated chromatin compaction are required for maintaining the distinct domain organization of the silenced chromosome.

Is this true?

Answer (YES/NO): NO